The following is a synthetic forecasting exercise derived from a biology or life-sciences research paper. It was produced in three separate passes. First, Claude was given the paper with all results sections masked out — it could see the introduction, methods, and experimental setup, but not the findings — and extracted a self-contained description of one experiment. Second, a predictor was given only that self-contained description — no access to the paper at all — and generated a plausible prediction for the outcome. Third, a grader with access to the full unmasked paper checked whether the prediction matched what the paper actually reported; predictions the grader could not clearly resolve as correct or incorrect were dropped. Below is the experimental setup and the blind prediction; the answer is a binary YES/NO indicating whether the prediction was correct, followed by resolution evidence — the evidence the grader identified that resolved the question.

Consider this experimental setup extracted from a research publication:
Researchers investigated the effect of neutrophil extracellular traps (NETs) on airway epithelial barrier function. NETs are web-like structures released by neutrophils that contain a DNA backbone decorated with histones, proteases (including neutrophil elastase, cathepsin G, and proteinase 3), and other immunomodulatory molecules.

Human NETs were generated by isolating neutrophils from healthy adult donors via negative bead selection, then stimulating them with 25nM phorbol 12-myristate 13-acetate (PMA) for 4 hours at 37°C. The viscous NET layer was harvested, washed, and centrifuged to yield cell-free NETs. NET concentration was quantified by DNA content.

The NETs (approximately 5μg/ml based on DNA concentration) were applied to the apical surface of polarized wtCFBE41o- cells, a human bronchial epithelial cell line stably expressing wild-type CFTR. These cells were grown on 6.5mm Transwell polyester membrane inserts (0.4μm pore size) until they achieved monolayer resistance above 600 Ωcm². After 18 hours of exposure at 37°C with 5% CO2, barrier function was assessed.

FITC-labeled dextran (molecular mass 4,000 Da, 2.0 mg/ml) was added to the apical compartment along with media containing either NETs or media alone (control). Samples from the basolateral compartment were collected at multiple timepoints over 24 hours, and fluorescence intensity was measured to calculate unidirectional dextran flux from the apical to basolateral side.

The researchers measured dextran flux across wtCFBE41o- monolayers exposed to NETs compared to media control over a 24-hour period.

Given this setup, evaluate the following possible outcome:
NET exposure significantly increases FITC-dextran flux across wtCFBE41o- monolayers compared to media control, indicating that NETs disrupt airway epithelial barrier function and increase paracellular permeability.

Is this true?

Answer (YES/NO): YES